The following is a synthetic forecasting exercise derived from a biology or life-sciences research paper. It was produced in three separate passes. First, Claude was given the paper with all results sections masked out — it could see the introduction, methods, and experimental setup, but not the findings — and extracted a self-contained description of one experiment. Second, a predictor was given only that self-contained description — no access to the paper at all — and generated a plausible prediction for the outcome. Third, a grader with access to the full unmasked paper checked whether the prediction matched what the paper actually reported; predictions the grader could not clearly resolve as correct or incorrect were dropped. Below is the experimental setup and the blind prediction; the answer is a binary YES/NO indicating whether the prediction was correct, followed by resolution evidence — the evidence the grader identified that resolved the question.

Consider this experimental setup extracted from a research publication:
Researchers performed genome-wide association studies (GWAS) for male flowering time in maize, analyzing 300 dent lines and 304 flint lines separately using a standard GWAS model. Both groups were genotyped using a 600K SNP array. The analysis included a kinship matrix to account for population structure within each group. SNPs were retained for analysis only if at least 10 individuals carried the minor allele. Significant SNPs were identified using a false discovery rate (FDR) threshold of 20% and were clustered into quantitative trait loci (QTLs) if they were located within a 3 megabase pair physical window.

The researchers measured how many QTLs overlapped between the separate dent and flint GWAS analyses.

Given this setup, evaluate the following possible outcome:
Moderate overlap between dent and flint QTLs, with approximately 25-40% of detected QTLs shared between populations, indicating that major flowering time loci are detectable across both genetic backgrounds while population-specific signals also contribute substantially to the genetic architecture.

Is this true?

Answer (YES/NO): NO